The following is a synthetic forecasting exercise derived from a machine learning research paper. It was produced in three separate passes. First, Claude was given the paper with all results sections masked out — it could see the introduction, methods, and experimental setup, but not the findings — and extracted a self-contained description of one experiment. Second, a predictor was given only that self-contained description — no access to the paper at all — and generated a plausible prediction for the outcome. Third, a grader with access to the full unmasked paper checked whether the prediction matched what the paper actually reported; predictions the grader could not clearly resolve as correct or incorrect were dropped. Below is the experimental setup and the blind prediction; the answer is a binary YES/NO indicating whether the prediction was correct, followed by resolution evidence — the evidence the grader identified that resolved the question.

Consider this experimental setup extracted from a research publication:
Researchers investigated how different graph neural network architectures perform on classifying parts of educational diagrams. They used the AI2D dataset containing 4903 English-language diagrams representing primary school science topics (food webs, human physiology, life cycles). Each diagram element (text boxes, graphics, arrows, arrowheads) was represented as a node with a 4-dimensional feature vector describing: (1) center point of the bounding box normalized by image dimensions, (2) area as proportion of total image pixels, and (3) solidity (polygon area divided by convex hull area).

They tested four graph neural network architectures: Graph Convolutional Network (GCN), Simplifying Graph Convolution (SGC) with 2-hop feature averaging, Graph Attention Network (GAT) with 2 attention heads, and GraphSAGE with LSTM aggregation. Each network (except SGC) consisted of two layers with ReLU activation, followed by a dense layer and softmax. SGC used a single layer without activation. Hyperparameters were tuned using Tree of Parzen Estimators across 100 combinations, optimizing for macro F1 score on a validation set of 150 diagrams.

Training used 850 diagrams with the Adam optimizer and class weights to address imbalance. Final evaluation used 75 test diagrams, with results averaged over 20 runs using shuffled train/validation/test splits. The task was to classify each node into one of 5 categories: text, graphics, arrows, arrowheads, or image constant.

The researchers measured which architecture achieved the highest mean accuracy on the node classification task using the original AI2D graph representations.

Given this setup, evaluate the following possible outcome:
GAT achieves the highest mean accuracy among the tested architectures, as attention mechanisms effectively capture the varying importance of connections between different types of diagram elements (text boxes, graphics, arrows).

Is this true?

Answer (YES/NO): NO